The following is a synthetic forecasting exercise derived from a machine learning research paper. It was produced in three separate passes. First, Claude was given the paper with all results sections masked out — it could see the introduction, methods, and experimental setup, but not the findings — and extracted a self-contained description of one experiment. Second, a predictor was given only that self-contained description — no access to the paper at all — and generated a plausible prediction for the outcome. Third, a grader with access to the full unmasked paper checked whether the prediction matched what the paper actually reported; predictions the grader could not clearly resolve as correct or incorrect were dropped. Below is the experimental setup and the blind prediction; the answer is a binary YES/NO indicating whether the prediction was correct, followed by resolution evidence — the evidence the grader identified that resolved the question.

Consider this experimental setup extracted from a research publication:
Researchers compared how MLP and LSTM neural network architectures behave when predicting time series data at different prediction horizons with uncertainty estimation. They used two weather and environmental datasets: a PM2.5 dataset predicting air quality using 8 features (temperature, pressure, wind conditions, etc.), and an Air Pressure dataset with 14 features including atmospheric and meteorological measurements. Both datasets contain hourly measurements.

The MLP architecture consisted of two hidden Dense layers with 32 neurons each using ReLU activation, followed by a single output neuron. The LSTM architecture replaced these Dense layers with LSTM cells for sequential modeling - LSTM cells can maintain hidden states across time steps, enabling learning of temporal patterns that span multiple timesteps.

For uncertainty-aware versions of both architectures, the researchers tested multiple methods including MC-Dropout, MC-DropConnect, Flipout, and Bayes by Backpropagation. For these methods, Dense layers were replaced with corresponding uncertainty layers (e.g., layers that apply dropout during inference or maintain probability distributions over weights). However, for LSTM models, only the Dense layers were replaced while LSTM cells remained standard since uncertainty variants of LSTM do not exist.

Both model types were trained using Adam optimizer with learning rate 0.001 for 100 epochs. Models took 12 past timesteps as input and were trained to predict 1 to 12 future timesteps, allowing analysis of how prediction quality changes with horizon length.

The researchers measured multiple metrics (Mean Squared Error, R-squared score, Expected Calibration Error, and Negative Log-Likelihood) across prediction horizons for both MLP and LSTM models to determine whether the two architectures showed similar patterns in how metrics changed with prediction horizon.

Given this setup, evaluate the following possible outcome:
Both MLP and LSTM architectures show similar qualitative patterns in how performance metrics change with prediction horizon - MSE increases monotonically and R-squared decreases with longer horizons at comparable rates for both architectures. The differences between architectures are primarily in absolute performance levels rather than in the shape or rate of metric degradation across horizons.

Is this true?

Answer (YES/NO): NO